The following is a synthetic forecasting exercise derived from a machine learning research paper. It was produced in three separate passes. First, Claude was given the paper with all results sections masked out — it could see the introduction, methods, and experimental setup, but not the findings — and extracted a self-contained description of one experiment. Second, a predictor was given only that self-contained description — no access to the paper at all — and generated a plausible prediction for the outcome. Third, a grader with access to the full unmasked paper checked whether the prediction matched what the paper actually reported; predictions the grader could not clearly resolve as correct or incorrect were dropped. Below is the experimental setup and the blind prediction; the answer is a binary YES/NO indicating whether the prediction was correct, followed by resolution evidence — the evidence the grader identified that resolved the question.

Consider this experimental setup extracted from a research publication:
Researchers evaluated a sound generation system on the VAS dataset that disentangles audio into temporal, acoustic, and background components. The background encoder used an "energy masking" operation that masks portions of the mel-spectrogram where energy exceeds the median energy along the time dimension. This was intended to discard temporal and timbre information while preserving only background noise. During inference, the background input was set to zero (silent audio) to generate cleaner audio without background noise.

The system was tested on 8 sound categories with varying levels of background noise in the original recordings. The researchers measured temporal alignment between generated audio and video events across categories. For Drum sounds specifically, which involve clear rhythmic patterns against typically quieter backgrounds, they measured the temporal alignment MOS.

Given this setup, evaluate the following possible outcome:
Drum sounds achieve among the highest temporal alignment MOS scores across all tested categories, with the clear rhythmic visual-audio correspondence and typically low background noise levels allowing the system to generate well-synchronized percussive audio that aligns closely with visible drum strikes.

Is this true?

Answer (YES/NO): NO